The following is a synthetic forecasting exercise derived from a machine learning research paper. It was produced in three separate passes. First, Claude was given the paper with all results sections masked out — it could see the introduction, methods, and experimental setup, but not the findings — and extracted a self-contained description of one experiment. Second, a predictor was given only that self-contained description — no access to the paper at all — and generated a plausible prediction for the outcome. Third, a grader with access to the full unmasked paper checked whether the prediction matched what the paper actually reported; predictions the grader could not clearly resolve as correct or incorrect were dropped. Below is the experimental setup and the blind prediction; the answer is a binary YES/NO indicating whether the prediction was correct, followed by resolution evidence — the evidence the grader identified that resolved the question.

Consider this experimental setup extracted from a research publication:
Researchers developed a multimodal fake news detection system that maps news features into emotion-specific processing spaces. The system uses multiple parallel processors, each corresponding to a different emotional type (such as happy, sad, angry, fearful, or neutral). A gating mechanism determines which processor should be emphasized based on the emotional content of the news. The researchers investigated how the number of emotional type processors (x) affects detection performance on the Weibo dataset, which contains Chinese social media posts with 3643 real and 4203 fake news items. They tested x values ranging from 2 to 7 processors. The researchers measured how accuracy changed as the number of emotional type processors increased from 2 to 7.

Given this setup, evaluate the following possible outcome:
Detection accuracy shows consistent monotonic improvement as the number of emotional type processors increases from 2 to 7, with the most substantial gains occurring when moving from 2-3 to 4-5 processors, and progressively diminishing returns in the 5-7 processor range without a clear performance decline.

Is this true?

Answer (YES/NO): NO